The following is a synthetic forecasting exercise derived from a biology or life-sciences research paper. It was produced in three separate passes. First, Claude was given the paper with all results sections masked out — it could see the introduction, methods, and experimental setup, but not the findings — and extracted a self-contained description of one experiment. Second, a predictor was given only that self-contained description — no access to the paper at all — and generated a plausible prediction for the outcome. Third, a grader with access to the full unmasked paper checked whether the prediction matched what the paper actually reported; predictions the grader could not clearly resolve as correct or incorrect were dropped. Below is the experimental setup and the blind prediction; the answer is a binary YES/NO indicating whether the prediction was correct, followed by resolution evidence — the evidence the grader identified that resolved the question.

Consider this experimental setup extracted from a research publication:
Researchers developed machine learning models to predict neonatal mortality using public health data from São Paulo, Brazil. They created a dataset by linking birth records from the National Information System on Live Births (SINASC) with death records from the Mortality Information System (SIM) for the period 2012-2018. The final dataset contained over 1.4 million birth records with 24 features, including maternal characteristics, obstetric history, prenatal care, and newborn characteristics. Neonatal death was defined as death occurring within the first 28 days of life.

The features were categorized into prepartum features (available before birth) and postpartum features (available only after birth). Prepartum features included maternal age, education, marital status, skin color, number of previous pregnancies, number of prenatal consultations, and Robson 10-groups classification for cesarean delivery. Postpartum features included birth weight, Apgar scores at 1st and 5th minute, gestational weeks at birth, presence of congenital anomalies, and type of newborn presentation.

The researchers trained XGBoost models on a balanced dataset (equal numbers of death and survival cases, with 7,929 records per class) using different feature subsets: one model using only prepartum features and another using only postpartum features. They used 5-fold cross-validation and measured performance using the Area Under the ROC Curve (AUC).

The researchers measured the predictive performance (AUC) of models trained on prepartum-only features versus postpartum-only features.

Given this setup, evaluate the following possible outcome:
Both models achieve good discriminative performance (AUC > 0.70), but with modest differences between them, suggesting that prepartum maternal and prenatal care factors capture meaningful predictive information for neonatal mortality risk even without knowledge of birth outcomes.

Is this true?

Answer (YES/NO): NO